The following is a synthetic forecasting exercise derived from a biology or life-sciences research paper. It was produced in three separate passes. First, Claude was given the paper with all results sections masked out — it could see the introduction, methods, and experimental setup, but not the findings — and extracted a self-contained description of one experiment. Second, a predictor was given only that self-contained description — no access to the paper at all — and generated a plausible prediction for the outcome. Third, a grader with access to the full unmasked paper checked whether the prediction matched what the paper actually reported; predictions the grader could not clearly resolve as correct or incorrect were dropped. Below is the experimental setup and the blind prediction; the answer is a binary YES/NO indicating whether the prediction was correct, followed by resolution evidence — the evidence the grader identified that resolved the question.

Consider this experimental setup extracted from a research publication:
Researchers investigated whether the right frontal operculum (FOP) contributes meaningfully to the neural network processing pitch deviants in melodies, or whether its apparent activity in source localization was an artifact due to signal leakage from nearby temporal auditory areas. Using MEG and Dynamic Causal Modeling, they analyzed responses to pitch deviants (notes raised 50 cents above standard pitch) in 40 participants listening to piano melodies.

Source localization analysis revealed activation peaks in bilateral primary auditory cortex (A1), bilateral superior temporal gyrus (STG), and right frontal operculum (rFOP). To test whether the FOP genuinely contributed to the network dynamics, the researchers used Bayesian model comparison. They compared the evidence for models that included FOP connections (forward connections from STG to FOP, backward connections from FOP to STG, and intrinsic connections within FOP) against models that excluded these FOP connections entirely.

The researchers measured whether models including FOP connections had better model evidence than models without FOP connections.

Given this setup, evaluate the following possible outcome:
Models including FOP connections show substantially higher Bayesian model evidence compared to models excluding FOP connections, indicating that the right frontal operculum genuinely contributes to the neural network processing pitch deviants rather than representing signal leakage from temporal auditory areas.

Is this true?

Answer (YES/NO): NO